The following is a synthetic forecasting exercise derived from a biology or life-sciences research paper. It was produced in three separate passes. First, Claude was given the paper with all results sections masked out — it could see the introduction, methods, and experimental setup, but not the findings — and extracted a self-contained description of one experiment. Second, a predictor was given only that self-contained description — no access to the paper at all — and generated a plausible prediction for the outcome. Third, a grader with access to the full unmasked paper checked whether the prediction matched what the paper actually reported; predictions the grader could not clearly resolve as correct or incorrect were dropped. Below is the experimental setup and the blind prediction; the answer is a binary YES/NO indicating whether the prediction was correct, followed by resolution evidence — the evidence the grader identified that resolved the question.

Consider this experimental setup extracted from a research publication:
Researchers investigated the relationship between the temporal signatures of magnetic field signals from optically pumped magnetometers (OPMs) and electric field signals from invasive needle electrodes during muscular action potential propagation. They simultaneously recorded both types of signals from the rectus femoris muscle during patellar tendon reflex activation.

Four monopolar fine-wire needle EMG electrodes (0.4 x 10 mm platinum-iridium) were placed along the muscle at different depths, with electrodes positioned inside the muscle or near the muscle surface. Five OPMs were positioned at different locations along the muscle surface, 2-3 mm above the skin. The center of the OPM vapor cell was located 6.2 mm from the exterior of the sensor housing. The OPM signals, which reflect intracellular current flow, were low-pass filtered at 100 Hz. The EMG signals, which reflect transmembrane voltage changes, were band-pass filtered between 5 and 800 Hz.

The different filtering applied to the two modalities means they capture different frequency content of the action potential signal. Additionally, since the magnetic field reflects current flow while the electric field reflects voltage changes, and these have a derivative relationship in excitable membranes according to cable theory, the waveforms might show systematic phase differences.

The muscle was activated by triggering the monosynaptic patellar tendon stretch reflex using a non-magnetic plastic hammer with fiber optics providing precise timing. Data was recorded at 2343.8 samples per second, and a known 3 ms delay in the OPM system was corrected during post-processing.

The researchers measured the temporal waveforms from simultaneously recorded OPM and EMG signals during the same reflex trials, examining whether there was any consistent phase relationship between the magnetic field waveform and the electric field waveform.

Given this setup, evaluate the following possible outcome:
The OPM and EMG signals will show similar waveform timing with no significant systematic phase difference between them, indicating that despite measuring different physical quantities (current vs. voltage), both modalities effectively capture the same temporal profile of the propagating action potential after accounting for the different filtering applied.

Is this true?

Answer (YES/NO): YES